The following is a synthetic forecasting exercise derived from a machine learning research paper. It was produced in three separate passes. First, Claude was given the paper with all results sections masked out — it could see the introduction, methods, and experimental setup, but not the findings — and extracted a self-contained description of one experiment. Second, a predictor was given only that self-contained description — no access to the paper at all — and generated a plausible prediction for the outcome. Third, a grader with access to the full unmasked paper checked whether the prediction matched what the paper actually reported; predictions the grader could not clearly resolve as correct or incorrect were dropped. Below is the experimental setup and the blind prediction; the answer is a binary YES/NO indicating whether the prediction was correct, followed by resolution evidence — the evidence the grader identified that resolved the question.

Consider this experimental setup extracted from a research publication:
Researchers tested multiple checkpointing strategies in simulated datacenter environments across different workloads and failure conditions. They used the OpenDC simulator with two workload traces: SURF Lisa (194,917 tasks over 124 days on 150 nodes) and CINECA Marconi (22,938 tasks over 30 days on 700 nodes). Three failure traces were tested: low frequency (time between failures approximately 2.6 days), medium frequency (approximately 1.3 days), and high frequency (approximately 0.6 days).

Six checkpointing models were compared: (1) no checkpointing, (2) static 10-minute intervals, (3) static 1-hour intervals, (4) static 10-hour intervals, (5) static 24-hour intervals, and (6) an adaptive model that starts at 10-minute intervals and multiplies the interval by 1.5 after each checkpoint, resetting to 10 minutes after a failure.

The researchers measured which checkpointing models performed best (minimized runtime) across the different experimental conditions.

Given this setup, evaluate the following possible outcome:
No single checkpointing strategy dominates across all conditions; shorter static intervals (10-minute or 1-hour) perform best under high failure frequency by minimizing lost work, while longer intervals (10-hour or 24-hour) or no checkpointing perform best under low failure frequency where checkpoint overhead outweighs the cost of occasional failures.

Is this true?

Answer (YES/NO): NO